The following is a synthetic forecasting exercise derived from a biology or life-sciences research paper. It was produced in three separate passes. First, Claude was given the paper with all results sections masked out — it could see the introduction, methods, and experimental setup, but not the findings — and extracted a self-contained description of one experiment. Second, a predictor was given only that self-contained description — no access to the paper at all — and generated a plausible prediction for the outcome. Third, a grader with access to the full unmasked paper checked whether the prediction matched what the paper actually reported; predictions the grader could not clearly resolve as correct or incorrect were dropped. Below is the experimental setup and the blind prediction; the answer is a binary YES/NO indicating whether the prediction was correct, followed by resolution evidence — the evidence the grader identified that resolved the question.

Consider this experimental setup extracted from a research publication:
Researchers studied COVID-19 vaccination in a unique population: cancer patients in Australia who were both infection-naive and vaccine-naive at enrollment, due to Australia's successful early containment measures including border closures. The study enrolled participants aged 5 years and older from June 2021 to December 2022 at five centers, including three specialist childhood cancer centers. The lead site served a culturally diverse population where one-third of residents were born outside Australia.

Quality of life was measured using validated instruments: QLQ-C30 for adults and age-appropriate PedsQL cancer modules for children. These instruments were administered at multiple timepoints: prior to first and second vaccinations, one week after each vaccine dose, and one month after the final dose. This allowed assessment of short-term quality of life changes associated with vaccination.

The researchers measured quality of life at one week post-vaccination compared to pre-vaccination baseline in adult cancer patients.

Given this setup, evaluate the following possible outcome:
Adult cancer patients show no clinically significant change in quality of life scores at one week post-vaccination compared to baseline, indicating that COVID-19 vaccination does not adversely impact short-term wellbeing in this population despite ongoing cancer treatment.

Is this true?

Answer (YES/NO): YES